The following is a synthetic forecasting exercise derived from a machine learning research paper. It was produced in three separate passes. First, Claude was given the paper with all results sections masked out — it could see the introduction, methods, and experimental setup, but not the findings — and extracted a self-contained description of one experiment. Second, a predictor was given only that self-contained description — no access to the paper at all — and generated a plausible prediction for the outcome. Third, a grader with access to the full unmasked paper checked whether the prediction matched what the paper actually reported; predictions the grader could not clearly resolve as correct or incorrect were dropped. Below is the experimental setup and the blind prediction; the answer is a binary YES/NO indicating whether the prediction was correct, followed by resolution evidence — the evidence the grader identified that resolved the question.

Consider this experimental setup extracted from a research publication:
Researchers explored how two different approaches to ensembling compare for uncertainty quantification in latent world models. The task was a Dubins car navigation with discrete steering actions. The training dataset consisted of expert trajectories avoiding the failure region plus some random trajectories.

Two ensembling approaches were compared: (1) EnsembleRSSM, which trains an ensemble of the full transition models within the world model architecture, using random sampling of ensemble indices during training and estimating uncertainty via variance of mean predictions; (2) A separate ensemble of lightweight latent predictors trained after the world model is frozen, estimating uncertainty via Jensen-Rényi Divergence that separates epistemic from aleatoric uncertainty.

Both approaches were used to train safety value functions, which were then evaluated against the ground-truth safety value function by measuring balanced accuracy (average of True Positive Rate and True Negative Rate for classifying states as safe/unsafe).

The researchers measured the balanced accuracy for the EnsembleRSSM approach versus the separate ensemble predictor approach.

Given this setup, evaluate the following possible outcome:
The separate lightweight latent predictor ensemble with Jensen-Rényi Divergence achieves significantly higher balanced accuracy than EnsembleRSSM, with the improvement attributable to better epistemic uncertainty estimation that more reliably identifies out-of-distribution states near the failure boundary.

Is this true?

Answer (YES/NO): NO